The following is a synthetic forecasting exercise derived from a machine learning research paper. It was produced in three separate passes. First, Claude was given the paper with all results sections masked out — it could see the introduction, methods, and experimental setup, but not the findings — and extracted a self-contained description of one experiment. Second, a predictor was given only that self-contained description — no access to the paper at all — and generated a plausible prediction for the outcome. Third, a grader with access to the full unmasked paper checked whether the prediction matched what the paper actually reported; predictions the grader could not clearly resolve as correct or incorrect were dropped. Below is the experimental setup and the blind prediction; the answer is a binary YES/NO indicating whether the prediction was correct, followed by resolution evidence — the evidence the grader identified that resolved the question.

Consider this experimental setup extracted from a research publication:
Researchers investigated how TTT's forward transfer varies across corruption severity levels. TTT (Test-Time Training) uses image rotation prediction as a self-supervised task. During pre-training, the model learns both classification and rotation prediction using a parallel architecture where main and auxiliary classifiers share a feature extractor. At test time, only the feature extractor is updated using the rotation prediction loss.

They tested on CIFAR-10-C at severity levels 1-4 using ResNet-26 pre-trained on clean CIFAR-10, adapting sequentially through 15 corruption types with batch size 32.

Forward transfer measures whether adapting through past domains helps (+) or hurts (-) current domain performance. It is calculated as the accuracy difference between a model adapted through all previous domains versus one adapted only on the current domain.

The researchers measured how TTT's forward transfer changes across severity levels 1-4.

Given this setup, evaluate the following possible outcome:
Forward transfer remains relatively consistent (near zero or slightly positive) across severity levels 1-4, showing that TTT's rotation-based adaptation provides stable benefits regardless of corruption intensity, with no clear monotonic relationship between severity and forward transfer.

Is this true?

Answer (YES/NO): NO